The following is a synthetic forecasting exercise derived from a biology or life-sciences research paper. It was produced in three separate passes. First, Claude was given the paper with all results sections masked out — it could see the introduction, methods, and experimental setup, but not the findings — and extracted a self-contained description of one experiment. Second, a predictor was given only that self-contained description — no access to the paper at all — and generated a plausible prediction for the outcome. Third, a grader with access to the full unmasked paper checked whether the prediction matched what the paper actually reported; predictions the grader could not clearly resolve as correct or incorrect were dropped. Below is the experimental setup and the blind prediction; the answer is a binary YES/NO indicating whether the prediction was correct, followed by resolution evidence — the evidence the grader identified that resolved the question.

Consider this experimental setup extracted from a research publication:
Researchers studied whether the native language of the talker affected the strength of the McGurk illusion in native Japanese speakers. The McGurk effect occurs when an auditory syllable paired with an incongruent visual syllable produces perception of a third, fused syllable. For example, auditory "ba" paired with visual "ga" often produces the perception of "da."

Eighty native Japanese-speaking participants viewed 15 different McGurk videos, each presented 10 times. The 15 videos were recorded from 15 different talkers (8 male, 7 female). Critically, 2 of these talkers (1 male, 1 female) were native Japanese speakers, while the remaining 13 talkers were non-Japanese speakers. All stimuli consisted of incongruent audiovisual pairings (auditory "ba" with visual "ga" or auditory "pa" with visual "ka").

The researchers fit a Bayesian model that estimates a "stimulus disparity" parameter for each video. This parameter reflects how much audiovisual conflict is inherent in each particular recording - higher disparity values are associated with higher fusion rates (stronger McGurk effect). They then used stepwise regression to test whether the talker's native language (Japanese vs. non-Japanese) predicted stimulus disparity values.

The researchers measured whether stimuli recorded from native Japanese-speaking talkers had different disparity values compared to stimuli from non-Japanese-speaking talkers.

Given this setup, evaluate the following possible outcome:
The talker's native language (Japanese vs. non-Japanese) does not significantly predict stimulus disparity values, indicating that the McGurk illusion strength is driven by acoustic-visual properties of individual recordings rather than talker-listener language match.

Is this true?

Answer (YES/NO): YES